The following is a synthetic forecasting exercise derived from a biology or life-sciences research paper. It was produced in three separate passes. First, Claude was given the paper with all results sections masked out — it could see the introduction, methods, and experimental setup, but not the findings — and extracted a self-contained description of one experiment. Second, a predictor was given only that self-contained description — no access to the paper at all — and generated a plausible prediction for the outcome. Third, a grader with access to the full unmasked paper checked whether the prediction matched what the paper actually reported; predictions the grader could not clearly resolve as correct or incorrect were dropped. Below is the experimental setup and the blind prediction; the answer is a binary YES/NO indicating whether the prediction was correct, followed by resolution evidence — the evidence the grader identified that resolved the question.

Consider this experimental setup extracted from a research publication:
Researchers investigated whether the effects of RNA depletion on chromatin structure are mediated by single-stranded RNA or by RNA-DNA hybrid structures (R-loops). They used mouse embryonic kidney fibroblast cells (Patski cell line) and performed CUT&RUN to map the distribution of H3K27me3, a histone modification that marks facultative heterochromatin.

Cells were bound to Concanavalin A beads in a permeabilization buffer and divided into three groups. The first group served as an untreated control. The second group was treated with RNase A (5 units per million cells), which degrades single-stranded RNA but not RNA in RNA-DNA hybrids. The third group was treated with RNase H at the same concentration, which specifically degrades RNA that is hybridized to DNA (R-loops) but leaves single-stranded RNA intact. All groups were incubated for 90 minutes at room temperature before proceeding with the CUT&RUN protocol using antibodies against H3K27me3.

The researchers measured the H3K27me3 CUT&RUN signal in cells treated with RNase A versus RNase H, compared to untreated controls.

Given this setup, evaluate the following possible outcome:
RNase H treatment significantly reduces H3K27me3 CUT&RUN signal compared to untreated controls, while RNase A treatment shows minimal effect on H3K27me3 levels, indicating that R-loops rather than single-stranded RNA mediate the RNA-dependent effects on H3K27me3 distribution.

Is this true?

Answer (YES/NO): NO